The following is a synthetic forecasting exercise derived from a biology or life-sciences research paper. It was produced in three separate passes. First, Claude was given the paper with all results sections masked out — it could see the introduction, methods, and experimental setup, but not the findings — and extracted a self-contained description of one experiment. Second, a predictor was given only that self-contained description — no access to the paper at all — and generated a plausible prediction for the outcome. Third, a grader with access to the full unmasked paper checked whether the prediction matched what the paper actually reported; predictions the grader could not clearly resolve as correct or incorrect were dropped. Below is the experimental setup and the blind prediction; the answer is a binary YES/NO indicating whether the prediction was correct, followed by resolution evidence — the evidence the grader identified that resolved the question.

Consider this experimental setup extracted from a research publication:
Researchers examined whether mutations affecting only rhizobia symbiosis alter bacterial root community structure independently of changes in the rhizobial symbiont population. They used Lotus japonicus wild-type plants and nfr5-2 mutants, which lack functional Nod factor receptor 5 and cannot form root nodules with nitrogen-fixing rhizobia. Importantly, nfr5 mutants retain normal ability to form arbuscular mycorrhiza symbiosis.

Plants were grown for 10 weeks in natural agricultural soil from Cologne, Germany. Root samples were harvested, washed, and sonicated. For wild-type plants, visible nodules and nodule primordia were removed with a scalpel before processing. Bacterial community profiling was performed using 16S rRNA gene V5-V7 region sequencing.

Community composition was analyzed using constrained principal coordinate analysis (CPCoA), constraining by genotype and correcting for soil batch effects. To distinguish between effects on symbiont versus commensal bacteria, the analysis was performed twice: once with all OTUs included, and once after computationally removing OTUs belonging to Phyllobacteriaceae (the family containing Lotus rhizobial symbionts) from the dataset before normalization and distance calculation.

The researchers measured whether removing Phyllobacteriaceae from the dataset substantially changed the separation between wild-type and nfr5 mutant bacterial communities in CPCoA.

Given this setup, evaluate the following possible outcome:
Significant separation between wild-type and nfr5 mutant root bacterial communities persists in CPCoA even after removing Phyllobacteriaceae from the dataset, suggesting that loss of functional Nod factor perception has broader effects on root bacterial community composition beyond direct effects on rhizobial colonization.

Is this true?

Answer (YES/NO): YES